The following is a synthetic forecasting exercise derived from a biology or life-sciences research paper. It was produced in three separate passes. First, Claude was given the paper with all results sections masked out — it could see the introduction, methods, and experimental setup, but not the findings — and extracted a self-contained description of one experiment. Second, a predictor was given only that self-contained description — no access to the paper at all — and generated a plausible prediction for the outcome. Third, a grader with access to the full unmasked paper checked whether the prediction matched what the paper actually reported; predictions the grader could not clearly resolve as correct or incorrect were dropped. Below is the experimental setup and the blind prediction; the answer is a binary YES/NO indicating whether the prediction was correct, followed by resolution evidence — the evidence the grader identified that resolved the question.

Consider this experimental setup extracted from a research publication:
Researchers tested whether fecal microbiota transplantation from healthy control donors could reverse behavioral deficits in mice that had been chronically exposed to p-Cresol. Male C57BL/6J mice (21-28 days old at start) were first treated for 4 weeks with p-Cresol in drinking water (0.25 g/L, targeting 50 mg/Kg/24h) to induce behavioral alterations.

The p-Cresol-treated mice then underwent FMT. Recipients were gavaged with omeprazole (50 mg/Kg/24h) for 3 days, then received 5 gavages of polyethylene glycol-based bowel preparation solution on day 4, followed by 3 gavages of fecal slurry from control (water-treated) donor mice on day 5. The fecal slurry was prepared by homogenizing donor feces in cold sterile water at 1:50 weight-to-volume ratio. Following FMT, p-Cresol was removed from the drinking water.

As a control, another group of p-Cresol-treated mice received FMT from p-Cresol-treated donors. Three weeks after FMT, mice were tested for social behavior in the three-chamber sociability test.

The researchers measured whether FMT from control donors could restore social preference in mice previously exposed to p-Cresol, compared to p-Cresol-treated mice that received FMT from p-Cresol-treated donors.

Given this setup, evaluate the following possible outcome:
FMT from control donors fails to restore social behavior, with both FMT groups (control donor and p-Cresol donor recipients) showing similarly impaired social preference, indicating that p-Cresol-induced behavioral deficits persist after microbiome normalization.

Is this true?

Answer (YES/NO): NO